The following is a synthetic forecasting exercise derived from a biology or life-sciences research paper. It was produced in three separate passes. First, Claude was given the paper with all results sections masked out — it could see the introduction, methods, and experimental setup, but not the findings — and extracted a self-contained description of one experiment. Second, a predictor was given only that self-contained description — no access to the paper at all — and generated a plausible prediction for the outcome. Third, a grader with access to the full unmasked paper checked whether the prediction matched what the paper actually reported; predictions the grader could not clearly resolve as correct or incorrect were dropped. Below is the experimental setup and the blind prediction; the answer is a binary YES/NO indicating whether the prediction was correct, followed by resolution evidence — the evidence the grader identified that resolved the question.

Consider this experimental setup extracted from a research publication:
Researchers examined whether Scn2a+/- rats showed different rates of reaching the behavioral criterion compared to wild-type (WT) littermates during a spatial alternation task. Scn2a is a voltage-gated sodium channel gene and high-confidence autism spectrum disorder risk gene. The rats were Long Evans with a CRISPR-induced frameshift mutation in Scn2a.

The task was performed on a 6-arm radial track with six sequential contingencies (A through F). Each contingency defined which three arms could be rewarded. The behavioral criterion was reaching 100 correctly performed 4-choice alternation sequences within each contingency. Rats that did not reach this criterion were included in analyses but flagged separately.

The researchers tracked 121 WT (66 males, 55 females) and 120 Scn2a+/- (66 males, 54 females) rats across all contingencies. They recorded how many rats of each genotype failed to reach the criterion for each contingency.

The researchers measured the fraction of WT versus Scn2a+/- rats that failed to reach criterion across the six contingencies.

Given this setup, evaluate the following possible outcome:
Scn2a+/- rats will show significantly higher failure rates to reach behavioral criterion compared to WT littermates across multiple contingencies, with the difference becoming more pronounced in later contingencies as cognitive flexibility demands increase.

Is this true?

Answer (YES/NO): NO